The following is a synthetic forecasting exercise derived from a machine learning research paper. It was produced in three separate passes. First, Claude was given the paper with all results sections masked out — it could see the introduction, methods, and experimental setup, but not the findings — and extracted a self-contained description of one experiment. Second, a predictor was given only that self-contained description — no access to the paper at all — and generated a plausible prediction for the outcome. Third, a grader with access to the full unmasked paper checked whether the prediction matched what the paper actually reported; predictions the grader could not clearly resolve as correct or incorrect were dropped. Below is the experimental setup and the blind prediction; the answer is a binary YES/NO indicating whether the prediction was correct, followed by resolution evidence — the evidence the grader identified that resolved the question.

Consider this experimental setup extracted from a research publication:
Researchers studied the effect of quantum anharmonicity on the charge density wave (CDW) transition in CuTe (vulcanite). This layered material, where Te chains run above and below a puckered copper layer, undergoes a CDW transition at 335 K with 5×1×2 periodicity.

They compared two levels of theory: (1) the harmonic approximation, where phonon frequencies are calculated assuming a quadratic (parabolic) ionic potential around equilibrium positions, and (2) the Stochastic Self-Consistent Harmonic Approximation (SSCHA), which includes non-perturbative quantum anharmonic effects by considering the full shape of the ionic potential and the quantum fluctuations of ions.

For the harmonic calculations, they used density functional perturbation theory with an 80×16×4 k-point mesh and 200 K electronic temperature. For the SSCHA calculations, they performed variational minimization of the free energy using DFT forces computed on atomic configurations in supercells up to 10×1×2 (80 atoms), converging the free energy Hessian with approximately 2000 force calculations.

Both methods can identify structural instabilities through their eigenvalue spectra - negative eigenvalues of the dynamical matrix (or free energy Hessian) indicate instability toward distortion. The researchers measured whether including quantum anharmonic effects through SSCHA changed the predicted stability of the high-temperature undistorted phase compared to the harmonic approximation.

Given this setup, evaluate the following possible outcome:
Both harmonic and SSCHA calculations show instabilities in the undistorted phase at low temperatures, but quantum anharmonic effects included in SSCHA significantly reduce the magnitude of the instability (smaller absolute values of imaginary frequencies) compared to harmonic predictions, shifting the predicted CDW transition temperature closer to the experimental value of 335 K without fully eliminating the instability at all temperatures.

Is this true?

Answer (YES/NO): NO